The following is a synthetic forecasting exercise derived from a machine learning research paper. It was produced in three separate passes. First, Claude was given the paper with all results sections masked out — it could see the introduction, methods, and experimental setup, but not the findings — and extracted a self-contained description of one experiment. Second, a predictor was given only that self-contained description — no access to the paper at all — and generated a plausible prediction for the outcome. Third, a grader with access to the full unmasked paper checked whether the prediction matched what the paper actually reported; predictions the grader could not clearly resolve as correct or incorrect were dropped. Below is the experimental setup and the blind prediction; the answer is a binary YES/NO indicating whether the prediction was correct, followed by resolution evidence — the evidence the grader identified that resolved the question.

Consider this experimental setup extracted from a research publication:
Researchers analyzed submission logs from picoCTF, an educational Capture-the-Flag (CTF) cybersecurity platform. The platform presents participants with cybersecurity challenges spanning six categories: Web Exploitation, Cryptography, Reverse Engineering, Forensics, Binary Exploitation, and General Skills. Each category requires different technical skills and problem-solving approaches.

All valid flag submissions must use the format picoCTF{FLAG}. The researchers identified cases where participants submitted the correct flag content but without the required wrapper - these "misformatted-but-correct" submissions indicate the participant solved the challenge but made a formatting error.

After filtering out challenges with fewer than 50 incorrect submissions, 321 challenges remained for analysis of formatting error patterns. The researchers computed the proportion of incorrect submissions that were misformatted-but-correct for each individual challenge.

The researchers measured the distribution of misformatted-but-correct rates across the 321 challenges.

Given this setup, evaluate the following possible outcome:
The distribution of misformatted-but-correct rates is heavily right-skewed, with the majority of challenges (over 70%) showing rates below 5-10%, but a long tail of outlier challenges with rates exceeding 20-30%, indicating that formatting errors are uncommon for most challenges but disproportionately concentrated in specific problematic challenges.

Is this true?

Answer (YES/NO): YES